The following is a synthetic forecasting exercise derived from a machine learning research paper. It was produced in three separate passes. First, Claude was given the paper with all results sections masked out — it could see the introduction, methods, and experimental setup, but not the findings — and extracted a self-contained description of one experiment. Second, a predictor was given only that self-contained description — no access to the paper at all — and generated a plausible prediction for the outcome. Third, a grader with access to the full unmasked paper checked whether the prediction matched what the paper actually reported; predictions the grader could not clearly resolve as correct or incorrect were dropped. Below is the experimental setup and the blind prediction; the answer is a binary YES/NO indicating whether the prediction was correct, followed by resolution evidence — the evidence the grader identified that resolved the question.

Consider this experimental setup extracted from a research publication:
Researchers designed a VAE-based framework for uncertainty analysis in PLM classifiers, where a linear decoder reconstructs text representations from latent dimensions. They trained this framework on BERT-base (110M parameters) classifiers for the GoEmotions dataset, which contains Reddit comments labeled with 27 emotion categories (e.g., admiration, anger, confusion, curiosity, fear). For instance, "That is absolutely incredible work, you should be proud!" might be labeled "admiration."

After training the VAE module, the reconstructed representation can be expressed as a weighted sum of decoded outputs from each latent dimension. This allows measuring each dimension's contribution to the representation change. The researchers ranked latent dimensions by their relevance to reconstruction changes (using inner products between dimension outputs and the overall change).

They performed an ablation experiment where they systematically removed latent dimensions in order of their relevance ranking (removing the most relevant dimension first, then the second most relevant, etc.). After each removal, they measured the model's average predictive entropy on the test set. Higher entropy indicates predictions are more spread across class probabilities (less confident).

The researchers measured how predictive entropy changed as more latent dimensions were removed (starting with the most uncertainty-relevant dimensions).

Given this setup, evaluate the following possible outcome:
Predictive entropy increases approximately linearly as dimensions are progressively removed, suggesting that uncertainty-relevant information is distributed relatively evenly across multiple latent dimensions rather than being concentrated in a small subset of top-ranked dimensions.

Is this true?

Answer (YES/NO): NO